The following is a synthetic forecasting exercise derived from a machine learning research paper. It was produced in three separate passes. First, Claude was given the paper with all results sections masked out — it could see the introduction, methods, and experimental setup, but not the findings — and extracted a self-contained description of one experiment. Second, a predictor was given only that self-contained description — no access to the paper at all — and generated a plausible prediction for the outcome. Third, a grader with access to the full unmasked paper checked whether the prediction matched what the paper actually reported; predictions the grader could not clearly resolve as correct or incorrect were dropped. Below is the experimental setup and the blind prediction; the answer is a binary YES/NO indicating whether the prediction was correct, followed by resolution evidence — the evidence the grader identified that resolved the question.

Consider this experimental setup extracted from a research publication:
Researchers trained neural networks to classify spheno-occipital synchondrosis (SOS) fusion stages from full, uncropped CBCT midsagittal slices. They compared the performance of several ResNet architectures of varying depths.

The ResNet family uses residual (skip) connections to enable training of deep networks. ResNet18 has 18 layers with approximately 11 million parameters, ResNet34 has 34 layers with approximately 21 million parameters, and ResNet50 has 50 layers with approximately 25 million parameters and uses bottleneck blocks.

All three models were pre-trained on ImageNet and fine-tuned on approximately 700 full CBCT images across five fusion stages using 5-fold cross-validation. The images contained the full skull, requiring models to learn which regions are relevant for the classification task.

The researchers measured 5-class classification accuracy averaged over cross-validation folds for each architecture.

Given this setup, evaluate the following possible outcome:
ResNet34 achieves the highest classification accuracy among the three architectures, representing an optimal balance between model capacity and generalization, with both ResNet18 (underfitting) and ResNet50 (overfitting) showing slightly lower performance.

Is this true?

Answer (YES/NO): YES